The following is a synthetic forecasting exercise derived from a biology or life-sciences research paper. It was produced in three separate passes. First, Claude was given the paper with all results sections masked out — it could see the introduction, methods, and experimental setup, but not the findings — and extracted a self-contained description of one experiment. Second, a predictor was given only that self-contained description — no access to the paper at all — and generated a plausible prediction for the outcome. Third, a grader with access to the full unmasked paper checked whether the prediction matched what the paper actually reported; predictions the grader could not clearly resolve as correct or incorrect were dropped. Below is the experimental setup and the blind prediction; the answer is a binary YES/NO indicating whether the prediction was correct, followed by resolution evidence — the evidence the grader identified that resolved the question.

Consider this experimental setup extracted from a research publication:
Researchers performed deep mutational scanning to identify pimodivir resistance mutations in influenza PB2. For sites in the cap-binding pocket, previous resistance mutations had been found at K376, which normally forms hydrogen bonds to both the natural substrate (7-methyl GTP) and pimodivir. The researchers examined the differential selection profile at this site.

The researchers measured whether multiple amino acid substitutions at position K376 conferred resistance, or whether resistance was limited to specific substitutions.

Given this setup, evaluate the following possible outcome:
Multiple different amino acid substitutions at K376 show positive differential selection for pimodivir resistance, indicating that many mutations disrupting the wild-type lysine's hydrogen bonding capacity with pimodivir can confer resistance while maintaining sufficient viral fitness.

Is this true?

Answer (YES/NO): YES